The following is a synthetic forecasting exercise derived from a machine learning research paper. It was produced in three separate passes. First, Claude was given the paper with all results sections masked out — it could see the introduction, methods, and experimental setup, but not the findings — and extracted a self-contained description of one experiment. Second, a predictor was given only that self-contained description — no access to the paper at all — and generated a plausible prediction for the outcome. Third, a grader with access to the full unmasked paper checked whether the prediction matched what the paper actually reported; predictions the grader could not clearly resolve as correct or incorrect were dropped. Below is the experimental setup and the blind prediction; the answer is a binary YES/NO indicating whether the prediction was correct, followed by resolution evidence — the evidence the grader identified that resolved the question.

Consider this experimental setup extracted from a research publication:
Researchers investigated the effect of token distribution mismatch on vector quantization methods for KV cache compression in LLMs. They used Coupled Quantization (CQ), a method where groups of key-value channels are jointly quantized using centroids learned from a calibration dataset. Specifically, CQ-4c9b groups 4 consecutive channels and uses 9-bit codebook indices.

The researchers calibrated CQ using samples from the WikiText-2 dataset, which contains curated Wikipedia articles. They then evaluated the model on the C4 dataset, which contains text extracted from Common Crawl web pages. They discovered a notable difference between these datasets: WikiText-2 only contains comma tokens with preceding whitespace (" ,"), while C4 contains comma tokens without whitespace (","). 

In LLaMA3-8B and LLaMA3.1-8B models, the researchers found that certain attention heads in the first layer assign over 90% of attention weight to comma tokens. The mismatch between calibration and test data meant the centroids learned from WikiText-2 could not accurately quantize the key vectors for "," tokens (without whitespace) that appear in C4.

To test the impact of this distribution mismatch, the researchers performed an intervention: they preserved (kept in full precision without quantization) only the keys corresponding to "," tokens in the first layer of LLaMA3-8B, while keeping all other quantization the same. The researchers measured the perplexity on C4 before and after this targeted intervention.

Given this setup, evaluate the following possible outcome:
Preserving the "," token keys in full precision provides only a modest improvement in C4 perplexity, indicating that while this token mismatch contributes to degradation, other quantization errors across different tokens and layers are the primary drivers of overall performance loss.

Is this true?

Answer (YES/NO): NO